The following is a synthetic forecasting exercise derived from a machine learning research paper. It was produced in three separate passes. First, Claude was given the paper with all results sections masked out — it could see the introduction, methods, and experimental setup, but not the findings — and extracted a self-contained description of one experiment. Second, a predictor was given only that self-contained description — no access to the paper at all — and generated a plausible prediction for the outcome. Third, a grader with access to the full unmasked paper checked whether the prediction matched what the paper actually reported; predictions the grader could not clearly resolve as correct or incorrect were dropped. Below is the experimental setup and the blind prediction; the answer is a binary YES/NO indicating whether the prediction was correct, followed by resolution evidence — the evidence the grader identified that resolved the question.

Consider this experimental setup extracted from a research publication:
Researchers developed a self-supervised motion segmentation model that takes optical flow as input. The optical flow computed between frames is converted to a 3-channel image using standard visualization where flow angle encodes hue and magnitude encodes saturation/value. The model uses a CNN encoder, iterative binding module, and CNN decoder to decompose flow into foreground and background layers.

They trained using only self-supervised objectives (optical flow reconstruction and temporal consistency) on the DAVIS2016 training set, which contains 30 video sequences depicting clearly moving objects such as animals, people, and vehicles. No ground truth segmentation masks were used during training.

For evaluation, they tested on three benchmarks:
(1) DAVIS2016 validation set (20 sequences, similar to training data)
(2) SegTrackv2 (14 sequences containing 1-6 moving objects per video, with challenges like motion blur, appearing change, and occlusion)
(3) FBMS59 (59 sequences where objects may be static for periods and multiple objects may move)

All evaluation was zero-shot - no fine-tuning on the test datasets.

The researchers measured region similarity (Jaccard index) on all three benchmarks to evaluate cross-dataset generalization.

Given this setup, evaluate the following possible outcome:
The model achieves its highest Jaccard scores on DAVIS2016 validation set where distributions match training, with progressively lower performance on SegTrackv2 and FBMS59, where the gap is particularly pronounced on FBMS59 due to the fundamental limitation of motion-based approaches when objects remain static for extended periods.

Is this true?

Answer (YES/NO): YES